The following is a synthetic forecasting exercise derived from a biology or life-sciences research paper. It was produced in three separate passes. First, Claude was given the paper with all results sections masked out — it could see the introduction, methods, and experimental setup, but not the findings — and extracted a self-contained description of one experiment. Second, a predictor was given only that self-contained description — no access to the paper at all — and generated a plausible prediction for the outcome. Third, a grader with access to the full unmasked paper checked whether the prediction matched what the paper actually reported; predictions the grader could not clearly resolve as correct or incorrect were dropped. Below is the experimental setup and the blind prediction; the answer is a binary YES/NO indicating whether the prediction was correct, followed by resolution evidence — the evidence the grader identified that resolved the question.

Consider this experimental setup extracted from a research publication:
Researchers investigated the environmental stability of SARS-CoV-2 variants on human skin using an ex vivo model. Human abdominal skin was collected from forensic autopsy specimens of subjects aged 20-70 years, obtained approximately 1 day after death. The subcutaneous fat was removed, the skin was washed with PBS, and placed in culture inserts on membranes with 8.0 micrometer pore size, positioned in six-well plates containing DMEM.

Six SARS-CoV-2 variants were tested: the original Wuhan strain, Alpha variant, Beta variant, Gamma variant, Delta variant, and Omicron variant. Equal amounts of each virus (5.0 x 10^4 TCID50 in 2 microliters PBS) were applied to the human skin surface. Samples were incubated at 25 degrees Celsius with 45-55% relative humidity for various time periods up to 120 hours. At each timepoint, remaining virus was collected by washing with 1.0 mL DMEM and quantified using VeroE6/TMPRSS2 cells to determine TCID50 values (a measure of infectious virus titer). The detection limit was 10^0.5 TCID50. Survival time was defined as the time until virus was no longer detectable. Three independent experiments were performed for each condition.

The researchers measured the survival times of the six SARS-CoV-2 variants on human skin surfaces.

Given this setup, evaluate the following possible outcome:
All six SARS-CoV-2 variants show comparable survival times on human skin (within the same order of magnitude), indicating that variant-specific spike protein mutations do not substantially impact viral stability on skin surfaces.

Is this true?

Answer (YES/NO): NO